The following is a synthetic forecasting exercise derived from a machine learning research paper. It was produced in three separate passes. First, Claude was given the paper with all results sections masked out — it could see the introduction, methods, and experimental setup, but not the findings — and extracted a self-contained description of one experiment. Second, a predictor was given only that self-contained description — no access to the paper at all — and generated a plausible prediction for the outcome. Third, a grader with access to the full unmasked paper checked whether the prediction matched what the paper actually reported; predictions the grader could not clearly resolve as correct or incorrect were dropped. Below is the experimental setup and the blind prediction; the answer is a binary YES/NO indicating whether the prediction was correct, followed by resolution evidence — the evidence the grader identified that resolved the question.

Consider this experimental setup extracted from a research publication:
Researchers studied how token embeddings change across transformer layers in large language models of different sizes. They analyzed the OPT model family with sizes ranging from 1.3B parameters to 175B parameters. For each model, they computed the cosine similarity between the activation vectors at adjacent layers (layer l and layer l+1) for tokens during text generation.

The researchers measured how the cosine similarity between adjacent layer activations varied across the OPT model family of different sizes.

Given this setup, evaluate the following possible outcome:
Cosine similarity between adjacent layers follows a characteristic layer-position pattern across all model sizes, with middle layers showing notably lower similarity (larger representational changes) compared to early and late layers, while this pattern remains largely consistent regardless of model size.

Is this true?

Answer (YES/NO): NO